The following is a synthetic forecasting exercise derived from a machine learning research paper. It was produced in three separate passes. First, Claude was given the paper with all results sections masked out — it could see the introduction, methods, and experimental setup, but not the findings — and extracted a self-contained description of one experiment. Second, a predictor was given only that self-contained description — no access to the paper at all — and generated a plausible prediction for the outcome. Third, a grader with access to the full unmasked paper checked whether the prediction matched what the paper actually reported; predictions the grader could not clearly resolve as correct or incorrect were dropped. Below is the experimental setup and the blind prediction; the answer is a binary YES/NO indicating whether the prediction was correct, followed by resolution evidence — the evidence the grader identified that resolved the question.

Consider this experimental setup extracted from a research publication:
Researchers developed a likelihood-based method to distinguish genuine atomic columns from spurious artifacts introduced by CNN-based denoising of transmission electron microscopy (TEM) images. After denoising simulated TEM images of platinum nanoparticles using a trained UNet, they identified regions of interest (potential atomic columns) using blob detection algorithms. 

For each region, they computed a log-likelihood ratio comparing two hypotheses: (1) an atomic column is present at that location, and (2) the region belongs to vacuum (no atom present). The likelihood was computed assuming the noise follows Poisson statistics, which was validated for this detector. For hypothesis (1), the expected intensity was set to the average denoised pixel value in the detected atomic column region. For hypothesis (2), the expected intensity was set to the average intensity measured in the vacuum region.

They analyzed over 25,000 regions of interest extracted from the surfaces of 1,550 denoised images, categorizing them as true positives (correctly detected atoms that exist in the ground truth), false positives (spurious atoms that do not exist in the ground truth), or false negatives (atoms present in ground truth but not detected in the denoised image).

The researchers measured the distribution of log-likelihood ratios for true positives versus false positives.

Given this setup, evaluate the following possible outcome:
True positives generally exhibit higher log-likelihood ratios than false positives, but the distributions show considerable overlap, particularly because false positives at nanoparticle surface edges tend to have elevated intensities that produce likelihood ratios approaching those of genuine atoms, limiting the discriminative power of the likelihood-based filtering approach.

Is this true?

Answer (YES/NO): NO